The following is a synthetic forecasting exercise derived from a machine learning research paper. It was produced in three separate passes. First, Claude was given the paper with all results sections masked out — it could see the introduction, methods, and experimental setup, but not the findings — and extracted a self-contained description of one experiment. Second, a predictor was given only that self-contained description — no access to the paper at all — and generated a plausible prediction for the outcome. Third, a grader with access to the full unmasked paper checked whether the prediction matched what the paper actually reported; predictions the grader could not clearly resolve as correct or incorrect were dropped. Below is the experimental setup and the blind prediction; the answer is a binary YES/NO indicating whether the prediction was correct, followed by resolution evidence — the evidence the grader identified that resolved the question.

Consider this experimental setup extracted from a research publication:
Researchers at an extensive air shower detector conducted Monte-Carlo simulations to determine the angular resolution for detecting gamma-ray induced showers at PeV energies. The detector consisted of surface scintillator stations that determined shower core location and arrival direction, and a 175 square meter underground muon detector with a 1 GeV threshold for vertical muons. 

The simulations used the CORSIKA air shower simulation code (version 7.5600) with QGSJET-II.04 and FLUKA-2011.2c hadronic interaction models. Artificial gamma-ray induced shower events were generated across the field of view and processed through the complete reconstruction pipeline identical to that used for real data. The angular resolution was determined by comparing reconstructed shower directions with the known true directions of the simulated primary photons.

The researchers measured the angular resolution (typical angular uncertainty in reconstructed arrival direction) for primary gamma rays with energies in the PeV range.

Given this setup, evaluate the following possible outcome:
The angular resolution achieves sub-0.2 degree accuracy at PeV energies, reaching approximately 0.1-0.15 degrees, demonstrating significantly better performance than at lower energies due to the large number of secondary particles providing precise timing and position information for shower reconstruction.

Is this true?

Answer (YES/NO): NO